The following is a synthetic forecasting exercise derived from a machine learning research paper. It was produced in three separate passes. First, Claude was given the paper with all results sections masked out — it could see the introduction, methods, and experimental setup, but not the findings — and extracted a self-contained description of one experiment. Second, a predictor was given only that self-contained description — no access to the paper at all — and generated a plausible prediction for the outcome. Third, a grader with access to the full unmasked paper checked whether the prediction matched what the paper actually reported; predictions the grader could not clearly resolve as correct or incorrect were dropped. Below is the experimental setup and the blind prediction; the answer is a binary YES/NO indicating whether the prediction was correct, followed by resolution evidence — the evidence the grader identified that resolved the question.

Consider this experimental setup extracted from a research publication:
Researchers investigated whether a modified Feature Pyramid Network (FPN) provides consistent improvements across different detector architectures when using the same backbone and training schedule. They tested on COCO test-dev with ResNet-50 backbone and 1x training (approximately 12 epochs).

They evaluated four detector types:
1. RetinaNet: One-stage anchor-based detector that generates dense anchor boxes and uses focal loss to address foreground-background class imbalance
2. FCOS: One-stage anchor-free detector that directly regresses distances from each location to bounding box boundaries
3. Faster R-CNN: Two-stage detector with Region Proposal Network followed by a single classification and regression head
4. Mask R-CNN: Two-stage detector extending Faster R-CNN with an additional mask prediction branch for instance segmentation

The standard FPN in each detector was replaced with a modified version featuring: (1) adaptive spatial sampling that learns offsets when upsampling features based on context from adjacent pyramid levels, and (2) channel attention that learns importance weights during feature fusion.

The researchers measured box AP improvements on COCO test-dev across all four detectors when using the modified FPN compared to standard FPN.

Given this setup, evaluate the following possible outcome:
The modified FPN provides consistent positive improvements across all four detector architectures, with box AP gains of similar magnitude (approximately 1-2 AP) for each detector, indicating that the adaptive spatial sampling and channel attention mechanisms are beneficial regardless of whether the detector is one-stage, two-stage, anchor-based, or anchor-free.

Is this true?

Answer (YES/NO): YES